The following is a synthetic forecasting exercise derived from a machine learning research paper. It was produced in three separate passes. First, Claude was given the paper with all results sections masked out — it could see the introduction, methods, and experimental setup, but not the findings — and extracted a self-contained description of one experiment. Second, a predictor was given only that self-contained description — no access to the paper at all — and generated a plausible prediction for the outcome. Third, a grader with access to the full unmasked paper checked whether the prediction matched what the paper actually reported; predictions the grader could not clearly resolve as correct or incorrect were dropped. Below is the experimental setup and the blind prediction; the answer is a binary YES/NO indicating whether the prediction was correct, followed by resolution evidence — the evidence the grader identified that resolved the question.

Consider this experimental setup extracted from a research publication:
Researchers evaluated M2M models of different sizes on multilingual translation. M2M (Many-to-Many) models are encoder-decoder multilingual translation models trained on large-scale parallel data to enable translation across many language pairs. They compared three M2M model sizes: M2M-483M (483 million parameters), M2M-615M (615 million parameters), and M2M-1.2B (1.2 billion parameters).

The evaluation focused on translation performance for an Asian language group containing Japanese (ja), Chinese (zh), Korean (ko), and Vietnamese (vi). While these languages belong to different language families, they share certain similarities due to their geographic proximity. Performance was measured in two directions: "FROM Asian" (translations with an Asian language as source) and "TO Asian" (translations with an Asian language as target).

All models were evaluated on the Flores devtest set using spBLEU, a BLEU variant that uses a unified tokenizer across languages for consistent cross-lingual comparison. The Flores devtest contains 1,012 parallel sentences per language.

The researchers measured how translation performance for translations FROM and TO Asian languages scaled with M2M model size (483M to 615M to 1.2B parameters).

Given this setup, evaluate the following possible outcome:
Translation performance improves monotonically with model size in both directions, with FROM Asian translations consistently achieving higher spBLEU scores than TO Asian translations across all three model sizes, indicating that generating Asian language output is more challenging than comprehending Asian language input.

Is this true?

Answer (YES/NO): NO